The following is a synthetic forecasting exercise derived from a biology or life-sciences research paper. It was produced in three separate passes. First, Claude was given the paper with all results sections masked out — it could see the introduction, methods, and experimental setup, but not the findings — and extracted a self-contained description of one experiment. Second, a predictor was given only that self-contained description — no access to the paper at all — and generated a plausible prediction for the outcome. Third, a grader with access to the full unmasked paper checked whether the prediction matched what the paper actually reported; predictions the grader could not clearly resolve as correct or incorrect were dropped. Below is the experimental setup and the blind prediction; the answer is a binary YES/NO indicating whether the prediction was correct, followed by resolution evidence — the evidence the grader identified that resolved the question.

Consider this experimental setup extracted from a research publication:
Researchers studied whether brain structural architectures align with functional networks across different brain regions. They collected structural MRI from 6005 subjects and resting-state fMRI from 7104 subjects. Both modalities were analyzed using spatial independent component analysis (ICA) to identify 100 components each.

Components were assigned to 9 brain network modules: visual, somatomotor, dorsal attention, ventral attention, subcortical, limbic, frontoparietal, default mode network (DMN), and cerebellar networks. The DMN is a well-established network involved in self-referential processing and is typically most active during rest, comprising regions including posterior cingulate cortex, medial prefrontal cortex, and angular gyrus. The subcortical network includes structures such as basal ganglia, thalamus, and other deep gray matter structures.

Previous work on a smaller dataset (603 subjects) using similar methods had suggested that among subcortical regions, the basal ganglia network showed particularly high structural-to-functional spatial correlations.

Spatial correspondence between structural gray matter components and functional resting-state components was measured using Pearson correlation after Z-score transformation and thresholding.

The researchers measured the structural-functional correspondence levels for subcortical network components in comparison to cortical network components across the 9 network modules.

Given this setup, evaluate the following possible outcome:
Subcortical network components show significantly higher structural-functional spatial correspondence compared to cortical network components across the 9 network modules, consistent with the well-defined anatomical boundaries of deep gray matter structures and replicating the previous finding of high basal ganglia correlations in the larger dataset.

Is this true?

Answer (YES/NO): NO